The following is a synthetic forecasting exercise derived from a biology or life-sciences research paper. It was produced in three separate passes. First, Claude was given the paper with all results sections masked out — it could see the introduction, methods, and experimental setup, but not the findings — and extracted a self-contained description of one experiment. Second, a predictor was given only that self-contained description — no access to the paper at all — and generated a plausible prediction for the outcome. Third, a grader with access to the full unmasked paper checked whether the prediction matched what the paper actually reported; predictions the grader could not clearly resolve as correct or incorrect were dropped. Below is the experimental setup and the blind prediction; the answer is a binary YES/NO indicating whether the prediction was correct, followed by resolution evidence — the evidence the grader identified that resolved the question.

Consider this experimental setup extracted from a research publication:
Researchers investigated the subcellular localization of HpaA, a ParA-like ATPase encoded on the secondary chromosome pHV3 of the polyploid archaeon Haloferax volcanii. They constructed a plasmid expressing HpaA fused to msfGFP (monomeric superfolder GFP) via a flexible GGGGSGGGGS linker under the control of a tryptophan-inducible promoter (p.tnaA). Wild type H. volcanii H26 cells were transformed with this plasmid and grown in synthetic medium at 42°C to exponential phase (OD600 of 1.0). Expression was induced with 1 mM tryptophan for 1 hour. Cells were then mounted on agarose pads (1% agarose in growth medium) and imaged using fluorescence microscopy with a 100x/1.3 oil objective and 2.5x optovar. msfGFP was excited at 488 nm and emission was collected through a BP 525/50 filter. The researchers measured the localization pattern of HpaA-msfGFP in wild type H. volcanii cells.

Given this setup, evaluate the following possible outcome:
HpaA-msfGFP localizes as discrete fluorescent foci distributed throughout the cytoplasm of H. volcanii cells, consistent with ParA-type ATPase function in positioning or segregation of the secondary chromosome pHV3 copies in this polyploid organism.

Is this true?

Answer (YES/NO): NO